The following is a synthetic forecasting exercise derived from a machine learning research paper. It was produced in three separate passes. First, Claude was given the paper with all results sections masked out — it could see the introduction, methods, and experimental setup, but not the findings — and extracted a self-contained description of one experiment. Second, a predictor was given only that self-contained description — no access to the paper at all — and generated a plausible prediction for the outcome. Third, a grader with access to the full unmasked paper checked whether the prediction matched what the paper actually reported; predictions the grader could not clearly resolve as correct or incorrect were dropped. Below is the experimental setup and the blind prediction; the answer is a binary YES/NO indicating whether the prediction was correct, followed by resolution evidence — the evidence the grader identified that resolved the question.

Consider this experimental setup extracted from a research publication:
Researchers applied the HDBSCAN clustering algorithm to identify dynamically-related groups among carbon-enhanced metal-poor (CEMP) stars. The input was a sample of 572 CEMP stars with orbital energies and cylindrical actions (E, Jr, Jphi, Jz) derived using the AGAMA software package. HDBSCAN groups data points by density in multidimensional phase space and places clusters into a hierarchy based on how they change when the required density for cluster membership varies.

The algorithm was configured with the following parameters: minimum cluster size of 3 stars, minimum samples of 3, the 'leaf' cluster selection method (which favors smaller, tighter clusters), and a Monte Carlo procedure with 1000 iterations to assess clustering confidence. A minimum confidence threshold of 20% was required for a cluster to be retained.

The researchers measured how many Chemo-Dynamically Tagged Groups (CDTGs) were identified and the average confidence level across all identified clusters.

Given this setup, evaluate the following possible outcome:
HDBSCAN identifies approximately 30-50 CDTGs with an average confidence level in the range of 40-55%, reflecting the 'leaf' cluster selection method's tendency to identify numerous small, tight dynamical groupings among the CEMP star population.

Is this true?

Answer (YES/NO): NO